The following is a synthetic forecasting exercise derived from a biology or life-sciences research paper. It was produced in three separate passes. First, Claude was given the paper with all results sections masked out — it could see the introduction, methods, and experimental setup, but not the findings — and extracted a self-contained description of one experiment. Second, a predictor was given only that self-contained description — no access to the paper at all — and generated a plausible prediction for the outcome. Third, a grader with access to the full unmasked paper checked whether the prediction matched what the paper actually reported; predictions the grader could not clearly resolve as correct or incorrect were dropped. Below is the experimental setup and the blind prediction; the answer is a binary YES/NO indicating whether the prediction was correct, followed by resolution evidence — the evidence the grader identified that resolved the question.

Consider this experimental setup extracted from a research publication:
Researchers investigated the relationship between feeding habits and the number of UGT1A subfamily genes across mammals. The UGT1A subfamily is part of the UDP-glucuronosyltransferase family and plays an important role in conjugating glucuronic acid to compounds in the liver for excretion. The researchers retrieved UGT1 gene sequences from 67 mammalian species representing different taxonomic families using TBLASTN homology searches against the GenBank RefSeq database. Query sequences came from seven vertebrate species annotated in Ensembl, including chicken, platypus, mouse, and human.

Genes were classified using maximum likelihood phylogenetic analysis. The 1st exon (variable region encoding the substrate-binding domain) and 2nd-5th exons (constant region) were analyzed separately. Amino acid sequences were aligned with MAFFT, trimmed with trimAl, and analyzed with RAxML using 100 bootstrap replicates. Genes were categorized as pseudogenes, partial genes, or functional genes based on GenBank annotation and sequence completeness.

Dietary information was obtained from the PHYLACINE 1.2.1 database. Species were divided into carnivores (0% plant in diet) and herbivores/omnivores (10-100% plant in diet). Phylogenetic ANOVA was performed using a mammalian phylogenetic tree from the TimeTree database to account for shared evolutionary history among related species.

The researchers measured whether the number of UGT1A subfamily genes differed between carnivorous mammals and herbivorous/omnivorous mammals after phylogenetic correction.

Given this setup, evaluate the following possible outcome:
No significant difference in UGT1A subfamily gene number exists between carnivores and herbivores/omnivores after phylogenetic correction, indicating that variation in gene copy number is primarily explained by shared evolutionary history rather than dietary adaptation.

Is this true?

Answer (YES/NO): YES